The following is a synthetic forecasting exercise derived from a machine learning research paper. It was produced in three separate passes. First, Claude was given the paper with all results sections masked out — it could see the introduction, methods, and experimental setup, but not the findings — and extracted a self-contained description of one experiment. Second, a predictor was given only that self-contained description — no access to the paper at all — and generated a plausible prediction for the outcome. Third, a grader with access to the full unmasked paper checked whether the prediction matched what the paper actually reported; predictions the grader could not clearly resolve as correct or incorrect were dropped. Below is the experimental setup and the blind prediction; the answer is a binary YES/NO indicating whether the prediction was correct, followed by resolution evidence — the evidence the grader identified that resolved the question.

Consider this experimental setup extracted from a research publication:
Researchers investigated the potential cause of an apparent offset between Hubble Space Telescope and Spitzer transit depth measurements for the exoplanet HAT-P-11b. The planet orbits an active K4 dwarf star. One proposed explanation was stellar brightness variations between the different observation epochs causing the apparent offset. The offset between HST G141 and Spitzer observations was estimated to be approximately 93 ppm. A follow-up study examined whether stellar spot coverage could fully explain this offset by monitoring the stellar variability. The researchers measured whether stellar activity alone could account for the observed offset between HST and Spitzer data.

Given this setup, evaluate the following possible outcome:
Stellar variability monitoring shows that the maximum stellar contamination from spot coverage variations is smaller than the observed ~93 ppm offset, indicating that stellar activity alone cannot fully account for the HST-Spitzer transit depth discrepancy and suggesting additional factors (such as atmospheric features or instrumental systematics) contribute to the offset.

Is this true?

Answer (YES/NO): YES